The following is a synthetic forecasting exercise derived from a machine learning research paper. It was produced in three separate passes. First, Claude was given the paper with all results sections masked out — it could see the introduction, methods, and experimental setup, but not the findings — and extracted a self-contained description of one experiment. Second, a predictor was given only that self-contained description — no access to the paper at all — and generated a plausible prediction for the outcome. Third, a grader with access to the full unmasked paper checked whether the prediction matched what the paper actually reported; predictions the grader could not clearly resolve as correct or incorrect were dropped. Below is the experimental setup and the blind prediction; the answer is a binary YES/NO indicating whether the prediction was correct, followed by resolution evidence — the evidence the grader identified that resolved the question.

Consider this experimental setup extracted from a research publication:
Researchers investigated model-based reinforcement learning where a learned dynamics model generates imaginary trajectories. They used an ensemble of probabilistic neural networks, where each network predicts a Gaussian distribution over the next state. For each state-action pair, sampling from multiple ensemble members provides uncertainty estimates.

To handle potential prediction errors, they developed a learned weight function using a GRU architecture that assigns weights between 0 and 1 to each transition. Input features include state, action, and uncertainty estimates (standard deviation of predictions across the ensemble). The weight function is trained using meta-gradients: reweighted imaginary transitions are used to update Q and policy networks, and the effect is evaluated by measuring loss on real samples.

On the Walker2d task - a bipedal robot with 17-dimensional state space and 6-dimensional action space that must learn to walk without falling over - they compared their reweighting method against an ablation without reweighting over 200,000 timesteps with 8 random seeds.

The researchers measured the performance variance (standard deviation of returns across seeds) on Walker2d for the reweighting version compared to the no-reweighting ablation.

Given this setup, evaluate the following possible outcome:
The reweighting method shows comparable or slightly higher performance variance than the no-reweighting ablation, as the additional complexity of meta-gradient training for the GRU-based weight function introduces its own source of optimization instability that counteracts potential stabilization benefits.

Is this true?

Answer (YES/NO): NO